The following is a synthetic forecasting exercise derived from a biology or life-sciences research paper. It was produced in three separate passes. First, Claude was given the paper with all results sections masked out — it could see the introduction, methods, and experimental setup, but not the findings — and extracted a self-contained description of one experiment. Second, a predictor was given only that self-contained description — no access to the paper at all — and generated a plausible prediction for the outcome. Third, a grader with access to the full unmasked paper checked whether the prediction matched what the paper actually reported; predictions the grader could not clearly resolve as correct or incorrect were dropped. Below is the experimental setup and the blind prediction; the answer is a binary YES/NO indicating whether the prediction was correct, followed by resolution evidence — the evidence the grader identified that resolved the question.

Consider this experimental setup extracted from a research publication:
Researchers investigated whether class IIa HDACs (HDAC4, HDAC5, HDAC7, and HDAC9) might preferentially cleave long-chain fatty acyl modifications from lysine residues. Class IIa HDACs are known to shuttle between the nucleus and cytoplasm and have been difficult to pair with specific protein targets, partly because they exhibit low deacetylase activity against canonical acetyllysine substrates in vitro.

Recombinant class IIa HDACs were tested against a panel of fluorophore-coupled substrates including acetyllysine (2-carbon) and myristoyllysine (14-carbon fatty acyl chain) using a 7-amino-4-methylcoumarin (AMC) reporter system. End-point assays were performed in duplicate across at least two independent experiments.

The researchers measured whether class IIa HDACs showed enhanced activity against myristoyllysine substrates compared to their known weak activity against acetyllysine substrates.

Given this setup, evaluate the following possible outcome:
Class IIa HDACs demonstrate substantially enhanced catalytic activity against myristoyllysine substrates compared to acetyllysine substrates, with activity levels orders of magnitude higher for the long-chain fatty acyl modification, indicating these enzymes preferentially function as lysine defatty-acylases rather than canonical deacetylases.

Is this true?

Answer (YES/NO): NO